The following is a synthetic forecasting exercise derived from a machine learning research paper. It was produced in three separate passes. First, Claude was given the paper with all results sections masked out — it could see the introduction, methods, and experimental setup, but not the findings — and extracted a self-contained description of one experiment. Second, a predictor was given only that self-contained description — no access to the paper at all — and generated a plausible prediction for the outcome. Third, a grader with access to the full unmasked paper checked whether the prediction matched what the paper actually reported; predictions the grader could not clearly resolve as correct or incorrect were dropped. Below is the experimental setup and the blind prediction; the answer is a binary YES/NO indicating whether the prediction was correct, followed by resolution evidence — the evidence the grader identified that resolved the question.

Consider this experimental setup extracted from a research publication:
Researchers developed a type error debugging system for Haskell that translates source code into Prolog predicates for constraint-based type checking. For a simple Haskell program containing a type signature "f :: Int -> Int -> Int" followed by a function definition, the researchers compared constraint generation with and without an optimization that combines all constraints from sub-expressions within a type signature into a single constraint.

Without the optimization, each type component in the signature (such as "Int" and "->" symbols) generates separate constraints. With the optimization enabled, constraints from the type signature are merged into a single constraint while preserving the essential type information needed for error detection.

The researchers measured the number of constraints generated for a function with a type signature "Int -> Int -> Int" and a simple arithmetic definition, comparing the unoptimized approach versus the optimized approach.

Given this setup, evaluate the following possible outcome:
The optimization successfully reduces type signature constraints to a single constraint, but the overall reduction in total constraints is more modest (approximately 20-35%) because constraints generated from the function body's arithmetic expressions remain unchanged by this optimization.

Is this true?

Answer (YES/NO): NO